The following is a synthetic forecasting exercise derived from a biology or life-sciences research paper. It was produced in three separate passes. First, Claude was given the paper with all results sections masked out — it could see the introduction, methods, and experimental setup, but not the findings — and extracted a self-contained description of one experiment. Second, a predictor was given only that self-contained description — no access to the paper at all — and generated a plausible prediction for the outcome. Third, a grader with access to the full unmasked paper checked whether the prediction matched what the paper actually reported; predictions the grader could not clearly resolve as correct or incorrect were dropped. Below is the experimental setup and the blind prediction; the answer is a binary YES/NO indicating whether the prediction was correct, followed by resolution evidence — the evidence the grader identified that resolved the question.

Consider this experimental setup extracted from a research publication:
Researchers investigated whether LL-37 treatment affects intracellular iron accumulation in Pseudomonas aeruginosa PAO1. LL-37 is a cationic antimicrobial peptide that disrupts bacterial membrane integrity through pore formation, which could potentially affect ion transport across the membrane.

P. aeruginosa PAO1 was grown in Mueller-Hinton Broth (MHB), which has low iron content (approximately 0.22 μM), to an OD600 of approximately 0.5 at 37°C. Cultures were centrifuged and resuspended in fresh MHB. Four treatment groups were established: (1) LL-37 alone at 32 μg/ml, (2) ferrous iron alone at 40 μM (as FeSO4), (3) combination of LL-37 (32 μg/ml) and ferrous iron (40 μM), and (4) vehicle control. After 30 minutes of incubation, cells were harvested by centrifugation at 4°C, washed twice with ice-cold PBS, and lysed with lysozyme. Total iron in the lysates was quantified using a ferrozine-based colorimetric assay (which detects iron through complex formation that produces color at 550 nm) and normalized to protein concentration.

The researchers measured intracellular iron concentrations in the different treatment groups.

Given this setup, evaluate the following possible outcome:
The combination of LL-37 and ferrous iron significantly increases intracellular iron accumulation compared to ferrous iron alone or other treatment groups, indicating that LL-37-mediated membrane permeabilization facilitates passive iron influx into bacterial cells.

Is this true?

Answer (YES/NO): YES